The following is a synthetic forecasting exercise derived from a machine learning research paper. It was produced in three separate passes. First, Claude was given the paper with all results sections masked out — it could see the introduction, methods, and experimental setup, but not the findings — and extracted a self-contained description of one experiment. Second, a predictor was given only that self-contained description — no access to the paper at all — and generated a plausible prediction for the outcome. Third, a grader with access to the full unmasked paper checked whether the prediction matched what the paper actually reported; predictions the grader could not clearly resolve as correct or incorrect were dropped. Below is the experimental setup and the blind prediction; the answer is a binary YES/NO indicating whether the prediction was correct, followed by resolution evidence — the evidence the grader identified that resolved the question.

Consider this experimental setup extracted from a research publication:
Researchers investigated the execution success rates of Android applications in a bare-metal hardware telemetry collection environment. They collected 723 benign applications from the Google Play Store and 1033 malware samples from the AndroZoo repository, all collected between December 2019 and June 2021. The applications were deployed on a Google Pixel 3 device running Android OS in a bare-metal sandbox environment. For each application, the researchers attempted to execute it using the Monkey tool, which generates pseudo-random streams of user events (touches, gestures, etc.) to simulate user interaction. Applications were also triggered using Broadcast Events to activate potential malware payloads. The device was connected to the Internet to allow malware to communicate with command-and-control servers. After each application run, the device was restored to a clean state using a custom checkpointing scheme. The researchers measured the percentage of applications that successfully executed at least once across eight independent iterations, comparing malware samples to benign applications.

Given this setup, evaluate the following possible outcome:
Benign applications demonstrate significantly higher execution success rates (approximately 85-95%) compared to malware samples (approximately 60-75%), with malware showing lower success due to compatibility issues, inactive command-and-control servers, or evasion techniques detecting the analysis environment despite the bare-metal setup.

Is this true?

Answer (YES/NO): YES